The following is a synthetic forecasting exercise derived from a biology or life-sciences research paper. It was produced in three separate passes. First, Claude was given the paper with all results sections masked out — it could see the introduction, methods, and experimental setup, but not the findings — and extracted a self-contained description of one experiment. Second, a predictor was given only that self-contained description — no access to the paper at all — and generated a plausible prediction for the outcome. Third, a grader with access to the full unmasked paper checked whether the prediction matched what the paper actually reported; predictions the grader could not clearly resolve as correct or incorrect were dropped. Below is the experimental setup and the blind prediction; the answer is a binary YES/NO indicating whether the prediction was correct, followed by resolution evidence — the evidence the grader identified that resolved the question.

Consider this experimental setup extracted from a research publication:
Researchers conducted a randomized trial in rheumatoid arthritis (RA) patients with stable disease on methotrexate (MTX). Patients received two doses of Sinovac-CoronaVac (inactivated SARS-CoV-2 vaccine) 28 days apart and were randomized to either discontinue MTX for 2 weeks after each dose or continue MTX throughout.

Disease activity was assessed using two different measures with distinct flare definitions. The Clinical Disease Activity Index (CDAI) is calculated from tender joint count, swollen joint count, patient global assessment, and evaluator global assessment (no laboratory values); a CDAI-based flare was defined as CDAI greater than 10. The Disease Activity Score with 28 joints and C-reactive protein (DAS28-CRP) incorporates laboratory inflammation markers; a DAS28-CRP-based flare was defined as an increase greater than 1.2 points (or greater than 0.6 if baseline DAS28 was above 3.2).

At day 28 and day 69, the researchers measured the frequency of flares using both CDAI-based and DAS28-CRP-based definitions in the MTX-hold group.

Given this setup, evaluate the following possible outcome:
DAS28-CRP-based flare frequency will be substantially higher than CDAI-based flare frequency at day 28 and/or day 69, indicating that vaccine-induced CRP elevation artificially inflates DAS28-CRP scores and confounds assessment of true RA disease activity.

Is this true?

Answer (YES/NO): NO